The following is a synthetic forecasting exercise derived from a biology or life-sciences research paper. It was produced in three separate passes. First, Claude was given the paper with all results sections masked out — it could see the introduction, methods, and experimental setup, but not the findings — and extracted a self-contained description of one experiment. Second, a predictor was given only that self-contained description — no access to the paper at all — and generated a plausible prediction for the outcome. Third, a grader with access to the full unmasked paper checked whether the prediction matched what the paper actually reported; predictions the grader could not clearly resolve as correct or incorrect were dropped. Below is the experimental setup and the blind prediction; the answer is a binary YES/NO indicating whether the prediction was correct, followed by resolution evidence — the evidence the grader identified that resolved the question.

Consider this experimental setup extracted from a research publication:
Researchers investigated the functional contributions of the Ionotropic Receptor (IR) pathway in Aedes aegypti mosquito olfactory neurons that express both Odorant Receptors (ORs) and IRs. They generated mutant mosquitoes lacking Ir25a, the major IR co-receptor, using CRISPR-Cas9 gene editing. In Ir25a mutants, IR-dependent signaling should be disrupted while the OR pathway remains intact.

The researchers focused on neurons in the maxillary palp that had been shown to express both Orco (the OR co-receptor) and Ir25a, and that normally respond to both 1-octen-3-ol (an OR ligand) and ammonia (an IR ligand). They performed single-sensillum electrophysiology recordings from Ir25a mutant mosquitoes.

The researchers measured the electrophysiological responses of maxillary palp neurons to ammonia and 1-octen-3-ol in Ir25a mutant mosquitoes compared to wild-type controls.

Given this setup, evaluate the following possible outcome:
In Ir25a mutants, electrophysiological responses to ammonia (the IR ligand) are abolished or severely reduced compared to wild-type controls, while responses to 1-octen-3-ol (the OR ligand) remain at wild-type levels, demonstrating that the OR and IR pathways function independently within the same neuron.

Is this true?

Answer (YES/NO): NO